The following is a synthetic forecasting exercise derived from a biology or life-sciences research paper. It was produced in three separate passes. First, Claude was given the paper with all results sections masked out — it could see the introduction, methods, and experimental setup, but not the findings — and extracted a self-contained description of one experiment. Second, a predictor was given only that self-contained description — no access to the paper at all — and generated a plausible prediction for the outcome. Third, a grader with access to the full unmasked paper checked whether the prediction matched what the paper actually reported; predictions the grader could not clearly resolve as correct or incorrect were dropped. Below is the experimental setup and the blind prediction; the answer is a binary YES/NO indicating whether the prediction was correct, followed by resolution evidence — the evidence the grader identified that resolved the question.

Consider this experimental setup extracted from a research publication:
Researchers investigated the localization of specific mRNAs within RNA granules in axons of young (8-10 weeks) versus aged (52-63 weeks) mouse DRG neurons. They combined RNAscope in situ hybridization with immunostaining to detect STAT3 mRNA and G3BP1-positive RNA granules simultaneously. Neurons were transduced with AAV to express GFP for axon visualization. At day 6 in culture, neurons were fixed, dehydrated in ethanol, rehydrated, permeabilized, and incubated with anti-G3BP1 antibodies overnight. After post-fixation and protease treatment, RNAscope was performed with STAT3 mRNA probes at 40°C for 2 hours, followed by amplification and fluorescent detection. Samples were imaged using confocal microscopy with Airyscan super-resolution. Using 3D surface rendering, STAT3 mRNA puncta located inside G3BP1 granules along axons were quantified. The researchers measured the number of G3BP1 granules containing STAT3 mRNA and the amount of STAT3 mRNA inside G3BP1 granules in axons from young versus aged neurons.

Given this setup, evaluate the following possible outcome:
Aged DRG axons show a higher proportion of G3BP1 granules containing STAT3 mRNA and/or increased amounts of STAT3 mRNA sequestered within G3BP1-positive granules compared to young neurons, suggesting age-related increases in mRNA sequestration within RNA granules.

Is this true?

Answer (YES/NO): YES